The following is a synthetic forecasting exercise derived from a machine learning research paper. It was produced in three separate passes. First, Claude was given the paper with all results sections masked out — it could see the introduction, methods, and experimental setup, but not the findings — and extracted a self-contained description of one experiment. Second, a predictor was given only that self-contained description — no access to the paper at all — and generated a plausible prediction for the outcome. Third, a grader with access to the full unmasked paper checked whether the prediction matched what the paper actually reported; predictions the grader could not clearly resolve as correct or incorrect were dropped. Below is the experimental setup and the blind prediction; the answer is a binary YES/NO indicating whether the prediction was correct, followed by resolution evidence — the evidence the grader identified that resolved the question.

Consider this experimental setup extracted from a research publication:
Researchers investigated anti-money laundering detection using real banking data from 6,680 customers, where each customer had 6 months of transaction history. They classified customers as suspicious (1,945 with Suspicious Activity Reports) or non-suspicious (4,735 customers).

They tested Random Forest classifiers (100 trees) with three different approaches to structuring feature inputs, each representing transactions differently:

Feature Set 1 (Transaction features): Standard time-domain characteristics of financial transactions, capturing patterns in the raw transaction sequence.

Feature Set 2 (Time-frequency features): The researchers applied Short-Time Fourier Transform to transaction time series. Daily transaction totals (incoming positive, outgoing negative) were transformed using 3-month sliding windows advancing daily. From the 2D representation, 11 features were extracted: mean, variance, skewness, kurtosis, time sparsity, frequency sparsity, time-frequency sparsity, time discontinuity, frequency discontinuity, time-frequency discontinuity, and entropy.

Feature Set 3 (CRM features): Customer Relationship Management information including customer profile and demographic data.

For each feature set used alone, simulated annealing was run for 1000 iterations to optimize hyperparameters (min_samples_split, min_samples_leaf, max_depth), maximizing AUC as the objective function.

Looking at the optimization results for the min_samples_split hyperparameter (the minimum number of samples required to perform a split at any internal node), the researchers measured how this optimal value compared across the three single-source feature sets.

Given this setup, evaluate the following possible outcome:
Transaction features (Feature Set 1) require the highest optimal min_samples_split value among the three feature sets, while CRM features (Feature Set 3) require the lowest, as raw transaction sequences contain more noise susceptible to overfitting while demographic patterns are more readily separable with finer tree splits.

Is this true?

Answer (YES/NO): NO